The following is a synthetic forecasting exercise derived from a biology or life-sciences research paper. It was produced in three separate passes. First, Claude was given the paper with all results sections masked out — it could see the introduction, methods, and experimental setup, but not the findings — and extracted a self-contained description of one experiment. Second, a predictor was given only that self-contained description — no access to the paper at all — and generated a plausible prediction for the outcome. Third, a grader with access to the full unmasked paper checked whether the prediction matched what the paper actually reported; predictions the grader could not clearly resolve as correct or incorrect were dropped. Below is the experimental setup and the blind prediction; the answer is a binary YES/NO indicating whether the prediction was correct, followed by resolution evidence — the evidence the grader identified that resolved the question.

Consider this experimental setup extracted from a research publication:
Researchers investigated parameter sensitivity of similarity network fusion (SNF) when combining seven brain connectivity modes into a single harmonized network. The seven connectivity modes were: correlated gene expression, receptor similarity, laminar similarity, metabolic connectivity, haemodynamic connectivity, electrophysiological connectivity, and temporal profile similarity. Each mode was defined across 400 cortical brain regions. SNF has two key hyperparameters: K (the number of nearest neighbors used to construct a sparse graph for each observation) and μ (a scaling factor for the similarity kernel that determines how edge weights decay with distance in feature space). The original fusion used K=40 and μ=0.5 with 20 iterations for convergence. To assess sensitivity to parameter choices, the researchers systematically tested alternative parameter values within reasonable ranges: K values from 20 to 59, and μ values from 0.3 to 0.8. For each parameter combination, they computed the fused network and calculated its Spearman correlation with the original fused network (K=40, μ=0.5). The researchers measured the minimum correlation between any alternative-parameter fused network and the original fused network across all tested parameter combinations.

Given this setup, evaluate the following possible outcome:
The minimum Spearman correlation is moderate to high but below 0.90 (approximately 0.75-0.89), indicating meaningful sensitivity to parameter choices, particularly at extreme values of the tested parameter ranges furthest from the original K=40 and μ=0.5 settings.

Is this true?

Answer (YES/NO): NO